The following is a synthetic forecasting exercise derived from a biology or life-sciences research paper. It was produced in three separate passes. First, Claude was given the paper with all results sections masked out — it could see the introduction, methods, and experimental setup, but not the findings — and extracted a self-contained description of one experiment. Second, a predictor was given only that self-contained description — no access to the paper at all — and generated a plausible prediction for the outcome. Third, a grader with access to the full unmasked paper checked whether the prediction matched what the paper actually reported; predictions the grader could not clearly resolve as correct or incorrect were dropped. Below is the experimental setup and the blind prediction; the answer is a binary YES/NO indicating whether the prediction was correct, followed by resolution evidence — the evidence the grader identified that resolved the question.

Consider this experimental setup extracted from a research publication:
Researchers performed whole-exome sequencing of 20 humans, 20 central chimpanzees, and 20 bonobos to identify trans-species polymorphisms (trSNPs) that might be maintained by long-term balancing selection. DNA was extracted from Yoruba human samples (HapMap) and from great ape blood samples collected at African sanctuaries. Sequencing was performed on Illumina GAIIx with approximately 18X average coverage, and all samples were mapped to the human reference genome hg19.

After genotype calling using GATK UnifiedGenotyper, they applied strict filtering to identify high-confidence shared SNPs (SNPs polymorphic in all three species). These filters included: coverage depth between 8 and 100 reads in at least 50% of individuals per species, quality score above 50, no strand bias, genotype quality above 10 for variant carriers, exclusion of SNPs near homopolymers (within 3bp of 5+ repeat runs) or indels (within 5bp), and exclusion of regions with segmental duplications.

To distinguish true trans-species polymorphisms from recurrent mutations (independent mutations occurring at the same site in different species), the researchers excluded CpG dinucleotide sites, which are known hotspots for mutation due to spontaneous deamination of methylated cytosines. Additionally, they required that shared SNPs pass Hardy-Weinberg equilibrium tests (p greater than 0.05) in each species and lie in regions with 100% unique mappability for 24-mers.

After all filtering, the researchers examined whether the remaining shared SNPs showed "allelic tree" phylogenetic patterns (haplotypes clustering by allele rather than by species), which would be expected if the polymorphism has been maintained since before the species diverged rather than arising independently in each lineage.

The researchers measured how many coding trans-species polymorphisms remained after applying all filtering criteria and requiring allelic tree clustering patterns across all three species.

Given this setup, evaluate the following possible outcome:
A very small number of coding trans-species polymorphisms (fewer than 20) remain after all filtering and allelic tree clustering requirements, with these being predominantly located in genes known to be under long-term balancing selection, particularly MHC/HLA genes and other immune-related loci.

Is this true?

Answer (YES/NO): YES